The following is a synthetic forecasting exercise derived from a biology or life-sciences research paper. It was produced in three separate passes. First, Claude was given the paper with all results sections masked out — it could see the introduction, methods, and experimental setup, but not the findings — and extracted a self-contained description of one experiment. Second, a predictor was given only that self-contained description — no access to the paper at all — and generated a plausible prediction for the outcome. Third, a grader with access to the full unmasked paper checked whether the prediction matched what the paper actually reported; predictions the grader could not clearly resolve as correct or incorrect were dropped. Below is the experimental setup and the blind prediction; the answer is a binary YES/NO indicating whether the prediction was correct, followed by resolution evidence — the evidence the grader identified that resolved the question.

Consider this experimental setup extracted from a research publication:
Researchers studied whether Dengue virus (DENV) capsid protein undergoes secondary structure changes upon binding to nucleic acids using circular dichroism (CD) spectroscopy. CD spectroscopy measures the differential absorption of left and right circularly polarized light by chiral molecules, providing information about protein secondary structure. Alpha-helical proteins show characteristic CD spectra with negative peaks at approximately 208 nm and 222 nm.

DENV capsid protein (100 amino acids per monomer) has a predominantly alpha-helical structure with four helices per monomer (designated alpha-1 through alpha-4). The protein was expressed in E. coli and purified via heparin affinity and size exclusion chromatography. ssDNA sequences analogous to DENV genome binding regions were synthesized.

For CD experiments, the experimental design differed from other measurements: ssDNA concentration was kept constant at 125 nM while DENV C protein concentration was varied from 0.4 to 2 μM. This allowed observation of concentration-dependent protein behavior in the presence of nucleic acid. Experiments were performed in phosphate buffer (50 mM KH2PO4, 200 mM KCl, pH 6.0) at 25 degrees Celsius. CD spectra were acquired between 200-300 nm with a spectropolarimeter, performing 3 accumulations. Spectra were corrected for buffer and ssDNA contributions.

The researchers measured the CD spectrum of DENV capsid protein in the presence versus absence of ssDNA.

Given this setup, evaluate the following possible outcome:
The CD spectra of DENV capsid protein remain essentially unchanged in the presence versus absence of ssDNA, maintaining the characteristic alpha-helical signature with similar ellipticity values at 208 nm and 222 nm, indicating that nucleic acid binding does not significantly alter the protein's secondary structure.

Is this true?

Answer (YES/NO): NO